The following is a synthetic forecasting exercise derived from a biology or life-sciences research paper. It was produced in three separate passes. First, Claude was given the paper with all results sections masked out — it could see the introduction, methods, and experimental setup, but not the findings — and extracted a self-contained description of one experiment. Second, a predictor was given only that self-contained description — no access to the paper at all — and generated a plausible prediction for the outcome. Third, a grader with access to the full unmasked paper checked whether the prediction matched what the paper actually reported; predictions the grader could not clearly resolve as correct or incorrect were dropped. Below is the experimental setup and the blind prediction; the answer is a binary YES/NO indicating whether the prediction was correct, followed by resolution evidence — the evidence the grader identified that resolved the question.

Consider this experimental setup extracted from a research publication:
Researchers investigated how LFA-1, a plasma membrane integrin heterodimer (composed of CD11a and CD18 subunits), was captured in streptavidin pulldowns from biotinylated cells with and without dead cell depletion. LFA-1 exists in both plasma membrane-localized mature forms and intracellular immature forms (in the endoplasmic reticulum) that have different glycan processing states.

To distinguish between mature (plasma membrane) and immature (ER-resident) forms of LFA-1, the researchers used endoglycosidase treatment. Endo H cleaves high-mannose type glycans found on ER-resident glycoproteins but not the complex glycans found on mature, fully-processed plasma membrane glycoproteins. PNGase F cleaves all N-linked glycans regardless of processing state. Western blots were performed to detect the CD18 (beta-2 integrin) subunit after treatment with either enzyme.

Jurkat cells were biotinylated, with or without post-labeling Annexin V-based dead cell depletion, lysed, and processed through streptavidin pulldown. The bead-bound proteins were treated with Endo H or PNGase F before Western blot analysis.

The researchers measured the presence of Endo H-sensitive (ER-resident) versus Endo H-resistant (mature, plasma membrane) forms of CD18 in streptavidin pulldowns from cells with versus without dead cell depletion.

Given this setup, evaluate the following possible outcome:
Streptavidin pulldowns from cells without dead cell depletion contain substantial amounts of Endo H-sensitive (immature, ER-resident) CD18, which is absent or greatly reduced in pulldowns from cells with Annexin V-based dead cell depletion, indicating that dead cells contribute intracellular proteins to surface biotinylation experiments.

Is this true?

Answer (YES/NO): YES